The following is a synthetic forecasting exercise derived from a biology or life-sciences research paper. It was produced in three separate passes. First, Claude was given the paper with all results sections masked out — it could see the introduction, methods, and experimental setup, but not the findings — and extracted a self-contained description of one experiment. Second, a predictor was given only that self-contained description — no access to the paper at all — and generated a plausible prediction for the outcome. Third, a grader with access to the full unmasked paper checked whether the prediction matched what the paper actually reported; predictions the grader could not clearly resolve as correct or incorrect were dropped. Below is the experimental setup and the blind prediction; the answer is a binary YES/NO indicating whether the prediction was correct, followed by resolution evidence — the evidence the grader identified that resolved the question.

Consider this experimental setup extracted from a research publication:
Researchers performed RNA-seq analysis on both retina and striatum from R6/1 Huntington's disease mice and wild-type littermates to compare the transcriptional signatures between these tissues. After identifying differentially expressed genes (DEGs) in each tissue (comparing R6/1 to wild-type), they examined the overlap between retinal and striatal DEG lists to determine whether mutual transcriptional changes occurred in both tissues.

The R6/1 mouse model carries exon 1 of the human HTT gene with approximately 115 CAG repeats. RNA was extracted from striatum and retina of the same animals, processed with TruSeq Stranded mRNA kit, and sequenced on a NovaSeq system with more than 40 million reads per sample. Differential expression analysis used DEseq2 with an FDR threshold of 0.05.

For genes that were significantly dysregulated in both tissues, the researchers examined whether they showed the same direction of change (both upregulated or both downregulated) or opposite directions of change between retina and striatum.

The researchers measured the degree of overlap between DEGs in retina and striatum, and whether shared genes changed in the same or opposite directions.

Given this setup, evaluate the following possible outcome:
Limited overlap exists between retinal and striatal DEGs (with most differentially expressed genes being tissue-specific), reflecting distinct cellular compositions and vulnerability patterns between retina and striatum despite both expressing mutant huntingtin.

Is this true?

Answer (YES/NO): YES